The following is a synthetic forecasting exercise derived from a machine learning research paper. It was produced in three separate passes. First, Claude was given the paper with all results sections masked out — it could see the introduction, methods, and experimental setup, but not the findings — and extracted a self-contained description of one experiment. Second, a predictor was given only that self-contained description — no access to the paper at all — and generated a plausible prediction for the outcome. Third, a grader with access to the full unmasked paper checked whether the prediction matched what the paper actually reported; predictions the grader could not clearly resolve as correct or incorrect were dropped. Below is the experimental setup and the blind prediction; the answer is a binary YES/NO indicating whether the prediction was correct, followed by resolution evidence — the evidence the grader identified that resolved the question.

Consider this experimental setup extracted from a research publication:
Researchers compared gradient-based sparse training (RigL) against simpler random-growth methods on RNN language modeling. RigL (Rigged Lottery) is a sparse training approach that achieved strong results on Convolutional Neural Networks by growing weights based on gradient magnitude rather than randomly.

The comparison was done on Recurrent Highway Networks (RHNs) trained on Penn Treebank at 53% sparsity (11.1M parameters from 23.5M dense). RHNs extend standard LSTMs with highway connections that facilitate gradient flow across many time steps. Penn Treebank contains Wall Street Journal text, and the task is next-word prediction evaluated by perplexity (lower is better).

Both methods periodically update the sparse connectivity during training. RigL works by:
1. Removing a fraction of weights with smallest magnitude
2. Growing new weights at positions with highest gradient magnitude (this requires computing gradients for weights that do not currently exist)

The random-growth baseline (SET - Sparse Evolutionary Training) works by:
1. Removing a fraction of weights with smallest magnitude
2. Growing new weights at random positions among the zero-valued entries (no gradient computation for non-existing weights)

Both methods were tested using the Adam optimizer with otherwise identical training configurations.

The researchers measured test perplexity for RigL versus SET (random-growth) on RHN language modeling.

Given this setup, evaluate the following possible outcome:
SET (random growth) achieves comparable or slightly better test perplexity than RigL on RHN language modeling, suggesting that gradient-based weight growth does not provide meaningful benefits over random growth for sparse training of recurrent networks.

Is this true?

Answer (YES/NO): YES